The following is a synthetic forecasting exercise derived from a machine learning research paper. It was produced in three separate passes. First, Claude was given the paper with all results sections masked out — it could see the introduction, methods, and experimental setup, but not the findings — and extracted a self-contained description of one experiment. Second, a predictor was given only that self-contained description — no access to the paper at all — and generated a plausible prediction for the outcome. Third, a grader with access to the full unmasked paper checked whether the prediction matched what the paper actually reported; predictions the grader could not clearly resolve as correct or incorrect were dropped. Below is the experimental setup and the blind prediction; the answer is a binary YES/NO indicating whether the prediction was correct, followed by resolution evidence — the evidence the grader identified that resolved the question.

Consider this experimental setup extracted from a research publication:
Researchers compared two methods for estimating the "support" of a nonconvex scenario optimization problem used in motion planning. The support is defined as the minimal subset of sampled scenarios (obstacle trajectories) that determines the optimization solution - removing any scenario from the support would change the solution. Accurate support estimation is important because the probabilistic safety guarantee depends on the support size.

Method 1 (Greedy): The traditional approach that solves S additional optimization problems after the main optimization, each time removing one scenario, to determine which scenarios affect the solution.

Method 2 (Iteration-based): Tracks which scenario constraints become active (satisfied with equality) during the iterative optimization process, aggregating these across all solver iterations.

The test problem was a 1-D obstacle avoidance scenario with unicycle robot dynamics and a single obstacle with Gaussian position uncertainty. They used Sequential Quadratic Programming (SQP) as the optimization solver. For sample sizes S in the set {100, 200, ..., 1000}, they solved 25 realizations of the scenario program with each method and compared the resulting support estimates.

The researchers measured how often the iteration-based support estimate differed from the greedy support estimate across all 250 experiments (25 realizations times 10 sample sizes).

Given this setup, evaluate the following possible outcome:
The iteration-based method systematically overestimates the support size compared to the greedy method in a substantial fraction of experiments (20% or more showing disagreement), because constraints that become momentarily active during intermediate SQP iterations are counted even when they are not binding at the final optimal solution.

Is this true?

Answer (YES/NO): NO